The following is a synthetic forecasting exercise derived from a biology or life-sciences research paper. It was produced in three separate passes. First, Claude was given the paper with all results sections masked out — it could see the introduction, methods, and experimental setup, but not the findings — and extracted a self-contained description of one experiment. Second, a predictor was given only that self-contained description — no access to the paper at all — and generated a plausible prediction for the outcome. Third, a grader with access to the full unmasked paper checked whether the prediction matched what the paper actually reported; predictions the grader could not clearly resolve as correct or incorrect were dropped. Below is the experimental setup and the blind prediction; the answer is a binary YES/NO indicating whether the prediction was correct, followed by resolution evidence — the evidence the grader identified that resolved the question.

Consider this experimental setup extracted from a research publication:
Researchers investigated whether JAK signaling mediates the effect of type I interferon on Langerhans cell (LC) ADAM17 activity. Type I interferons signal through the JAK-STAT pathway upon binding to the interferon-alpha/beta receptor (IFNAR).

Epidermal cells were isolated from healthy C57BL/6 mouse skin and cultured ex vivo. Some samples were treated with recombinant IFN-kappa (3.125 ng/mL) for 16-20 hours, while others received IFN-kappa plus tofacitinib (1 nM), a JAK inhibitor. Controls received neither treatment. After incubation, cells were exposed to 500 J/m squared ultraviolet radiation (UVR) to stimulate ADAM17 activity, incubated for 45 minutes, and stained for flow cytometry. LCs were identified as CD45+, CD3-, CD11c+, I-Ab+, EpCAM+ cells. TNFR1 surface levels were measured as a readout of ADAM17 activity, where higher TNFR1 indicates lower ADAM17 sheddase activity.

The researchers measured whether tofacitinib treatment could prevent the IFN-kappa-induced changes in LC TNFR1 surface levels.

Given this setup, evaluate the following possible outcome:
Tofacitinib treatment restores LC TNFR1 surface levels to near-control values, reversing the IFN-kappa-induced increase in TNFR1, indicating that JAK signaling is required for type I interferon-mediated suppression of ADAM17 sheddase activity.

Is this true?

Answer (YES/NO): YES